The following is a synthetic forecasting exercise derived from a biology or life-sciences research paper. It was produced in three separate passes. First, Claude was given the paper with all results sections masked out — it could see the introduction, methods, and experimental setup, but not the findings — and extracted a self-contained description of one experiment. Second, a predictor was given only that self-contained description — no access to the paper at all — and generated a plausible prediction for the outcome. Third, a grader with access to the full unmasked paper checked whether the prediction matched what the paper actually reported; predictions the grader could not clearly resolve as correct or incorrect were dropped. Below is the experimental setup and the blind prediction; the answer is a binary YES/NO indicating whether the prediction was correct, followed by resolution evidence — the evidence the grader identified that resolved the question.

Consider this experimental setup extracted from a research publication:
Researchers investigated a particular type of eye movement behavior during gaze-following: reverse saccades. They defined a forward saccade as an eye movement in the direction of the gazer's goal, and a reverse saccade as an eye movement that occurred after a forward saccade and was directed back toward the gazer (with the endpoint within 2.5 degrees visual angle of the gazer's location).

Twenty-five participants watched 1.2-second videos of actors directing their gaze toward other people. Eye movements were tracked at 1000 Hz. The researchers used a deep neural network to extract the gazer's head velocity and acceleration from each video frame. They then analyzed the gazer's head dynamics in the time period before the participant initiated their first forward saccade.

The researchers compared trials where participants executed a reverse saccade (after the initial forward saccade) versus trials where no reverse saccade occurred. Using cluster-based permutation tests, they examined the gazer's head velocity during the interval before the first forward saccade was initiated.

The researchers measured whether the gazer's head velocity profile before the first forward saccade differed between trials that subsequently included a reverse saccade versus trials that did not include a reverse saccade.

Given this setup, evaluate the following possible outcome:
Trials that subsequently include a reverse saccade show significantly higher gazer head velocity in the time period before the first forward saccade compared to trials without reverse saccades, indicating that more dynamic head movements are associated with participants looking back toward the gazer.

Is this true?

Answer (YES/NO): NO